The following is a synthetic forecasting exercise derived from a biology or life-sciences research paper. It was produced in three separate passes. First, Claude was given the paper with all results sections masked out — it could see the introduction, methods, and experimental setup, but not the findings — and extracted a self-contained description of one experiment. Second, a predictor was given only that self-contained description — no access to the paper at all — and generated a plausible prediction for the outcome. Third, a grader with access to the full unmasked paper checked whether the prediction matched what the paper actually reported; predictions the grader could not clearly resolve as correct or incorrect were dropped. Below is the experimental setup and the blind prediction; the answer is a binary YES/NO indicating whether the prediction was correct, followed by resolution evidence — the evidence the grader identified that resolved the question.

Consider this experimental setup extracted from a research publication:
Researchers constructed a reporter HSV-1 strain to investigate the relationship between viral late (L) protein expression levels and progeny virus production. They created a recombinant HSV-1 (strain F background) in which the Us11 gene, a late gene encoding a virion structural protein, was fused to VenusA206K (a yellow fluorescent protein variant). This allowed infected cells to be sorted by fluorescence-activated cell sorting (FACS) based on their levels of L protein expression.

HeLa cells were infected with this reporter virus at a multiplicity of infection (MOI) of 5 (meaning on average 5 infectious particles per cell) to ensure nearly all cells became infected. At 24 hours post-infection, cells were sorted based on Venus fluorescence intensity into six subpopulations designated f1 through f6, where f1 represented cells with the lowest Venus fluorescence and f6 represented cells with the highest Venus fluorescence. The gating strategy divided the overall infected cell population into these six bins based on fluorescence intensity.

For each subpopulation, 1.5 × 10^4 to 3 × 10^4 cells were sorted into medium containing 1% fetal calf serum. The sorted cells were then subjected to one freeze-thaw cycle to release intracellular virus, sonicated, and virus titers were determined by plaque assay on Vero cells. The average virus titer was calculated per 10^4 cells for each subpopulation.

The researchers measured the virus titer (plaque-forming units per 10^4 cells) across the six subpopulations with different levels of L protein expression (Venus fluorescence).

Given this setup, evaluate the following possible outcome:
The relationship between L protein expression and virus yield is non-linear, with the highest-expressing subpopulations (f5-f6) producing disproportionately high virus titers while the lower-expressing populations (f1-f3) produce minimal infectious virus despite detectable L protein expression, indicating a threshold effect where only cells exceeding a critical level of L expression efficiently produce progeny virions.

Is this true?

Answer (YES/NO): YES